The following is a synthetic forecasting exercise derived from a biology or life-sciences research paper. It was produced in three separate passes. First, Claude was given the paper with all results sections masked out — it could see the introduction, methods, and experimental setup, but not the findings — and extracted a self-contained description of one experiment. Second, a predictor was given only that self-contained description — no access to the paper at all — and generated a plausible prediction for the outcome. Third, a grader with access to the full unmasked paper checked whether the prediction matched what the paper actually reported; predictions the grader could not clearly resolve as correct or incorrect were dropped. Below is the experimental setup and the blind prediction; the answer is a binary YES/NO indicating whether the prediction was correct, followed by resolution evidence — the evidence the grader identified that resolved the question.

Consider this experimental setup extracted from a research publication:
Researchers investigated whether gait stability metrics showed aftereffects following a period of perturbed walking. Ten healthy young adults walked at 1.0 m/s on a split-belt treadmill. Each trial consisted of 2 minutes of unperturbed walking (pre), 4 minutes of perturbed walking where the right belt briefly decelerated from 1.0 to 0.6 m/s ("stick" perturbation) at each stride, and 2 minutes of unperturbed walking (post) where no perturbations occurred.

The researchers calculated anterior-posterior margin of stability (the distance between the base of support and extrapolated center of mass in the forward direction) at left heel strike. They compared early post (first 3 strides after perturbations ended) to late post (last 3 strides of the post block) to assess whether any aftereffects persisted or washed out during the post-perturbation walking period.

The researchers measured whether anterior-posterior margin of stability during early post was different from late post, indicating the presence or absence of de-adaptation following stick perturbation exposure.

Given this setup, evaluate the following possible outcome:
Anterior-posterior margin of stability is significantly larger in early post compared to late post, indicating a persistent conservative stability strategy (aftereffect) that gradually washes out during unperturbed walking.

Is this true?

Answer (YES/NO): NO